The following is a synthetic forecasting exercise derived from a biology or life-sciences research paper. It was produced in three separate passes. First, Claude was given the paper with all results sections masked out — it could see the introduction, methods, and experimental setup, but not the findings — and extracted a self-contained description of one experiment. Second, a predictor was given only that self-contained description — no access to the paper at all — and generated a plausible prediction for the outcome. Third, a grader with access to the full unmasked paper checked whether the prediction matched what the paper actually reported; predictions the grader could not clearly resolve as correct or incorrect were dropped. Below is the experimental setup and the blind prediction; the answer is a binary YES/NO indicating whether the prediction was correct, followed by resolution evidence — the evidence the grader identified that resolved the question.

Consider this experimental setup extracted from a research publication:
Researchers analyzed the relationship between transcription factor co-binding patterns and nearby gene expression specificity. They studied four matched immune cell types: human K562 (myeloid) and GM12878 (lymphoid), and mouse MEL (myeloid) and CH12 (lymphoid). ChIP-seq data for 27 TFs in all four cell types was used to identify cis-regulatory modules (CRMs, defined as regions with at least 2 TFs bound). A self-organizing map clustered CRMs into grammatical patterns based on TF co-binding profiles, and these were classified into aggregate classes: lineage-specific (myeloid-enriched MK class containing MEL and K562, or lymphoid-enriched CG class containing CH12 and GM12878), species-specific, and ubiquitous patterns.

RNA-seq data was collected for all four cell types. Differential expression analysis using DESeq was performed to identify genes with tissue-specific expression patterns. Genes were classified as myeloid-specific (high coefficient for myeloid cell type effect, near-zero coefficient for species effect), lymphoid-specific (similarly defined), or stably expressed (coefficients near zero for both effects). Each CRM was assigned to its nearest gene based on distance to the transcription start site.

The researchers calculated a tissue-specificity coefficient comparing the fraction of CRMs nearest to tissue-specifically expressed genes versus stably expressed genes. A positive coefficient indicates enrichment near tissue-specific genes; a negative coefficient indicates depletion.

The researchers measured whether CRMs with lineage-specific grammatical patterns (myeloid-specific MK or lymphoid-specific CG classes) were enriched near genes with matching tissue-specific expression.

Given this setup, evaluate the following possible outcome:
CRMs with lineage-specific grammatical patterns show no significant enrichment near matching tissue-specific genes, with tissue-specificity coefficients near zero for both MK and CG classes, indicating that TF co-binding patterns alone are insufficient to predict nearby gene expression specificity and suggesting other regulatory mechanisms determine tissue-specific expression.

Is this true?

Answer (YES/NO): NO